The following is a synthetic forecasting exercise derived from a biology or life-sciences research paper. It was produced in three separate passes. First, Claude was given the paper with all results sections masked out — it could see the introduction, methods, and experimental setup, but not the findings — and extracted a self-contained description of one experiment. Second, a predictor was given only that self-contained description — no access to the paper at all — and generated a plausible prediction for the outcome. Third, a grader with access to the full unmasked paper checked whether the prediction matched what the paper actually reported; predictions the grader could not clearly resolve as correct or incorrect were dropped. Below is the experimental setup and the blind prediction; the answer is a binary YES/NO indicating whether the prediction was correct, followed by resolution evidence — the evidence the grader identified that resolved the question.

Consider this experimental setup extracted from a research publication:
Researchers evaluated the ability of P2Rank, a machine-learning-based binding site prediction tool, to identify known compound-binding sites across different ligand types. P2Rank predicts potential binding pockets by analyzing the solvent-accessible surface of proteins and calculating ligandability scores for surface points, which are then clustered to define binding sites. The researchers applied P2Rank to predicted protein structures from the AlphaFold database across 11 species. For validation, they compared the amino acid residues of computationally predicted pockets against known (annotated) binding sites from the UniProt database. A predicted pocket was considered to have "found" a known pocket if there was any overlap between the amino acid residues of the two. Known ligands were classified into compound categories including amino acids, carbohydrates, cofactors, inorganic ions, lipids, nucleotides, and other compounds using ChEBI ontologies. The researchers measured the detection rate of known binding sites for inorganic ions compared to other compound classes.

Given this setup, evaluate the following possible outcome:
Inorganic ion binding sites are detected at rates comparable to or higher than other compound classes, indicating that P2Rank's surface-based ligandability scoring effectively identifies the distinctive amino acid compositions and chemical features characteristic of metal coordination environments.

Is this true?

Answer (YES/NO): NO